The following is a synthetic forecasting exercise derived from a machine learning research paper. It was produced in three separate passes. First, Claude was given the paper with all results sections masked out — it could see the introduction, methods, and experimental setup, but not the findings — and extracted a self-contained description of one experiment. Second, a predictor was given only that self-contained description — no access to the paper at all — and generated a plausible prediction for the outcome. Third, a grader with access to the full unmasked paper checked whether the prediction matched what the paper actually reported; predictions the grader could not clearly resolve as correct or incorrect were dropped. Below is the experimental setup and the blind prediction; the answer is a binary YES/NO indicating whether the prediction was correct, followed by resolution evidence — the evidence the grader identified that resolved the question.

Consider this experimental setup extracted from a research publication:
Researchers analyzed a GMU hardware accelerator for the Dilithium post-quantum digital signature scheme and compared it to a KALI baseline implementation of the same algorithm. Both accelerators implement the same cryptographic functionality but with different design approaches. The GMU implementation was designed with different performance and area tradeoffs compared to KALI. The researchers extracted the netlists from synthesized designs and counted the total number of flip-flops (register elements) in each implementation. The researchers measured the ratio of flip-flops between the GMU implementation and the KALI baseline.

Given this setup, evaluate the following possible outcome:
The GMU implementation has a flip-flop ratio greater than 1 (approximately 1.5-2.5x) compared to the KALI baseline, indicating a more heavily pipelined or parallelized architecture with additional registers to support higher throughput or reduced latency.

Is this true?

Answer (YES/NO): NO